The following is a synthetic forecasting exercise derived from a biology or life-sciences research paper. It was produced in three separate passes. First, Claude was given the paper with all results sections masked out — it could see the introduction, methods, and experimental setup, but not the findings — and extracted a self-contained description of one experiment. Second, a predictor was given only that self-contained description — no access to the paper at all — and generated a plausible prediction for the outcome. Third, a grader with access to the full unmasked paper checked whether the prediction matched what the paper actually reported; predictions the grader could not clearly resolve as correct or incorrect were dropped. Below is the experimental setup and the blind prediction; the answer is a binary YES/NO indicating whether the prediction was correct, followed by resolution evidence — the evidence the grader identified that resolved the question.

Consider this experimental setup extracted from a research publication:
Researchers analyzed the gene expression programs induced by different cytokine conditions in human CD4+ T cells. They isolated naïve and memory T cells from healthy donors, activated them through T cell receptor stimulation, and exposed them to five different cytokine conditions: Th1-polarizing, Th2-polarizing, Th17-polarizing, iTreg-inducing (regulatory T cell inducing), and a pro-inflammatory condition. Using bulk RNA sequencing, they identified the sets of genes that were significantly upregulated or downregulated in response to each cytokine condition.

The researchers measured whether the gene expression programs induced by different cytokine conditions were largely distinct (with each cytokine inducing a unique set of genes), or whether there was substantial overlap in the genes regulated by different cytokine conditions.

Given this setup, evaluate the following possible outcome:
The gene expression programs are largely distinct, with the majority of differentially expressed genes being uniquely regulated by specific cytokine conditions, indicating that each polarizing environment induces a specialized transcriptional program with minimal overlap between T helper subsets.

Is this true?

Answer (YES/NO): NO